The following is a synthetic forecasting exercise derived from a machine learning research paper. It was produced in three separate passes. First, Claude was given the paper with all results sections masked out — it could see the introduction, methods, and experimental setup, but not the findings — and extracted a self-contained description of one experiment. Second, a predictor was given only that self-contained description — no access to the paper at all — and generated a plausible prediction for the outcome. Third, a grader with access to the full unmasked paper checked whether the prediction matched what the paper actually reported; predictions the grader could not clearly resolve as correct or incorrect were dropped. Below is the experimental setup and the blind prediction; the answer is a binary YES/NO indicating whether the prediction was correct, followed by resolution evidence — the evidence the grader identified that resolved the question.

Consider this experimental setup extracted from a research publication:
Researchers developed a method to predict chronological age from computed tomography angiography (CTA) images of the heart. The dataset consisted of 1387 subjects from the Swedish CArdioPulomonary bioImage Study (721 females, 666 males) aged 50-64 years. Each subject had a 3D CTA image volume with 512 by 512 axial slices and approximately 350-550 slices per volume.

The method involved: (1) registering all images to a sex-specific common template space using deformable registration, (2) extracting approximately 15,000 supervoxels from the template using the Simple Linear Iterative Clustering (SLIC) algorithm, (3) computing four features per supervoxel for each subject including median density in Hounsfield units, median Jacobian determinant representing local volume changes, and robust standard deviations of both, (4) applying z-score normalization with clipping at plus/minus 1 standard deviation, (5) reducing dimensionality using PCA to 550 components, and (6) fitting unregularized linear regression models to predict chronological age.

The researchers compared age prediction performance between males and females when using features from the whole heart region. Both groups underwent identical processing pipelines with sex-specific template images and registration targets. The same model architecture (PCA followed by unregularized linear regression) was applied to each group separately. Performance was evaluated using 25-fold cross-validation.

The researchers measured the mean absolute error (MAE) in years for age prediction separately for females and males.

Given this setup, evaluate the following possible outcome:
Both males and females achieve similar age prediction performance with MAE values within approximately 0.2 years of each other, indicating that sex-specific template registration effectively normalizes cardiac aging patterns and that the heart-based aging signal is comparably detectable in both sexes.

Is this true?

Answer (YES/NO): YES